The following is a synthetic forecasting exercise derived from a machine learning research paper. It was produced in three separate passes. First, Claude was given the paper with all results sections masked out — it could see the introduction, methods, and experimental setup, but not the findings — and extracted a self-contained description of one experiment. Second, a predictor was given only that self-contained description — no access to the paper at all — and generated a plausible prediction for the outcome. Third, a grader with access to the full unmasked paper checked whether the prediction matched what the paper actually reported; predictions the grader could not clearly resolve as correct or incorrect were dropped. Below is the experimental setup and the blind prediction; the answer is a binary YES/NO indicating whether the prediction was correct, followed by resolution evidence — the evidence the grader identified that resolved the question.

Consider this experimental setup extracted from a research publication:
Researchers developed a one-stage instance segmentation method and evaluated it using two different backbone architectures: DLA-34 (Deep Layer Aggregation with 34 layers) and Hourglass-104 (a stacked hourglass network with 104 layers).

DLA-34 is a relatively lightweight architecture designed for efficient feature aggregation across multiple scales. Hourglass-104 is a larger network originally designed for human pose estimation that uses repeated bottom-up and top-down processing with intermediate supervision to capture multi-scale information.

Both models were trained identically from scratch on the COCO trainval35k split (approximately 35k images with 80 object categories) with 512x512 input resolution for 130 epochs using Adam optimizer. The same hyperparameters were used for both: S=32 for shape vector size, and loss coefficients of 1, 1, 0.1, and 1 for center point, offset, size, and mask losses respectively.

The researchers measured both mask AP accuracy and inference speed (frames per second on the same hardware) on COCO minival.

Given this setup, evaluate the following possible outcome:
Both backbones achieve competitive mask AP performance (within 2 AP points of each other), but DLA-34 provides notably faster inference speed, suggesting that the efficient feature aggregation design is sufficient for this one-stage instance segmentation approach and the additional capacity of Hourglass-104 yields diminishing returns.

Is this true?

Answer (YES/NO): YES